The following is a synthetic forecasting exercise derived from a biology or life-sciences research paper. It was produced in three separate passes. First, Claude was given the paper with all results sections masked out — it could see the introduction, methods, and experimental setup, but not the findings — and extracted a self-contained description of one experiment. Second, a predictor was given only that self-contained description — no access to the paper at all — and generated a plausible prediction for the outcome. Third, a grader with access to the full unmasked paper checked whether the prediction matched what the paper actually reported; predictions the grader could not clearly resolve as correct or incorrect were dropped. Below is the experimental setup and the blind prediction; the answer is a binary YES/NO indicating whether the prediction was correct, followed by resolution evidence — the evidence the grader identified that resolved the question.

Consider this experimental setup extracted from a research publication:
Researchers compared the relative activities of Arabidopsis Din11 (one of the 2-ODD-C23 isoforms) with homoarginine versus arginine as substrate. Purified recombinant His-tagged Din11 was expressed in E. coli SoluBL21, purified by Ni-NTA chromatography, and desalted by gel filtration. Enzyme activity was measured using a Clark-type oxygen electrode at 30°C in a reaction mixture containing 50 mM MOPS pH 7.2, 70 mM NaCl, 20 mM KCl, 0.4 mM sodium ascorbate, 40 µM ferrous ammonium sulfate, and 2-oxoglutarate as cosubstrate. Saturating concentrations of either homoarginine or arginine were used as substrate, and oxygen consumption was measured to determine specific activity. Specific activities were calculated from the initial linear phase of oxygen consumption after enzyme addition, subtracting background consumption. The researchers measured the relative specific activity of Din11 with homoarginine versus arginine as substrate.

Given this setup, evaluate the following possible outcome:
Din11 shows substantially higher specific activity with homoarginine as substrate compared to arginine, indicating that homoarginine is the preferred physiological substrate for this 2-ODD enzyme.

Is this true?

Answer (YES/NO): YES